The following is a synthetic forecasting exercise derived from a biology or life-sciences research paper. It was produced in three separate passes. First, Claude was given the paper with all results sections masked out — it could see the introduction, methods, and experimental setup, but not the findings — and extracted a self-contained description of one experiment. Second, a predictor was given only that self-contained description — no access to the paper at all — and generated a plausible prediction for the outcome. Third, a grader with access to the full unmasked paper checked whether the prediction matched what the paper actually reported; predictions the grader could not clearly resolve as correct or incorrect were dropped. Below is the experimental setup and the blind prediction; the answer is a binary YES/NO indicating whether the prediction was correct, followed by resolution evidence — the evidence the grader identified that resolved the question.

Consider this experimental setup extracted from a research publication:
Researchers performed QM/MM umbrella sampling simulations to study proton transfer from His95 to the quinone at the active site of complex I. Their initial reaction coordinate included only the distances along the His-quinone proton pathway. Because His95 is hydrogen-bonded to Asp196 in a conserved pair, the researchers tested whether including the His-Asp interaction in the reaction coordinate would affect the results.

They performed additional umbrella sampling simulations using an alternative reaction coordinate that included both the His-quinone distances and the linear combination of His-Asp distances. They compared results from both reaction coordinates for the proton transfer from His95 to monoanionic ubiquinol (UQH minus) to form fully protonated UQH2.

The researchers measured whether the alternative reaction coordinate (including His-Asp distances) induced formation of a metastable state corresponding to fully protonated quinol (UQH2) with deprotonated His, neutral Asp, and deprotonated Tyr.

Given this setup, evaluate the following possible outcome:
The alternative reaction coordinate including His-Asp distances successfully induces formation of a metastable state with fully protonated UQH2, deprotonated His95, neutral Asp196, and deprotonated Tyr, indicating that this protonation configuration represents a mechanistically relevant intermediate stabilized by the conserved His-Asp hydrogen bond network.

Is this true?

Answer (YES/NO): NO